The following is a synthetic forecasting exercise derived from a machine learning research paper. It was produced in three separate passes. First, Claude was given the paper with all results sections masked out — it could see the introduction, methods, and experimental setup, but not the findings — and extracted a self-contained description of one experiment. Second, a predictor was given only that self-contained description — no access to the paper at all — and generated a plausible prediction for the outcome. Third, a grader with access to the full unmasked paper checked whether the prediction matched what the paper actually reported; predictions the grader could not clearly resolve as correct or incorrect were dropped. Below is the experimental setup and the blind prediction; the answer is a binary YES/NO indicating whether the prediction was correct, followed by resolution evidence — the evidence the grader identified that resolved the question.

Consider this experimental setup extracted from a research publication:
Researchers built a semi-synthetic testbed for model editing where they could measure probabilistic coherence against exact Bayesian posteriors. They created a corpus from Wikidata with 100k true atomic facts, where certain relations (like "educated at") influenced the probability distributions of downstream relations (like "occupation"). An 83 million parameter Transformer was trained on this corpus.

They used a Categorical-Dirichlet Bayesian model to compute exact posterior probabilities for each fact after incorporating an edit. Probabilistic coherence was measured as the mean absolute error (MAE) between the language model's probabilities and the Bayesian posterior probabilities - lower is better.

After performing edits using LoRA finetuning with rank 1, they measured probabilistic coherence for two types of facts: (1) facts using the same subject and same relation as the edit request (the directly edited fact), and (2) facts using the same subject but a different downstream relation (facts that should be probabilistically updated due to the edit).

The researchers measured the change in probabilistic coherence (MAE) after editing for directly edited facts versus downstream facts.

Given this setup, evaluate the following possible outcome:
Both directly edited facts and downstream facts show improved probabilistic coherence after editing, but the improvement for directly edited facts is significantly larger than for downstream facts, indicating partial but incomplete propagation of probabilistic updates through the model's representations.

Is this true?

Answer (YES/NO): NO